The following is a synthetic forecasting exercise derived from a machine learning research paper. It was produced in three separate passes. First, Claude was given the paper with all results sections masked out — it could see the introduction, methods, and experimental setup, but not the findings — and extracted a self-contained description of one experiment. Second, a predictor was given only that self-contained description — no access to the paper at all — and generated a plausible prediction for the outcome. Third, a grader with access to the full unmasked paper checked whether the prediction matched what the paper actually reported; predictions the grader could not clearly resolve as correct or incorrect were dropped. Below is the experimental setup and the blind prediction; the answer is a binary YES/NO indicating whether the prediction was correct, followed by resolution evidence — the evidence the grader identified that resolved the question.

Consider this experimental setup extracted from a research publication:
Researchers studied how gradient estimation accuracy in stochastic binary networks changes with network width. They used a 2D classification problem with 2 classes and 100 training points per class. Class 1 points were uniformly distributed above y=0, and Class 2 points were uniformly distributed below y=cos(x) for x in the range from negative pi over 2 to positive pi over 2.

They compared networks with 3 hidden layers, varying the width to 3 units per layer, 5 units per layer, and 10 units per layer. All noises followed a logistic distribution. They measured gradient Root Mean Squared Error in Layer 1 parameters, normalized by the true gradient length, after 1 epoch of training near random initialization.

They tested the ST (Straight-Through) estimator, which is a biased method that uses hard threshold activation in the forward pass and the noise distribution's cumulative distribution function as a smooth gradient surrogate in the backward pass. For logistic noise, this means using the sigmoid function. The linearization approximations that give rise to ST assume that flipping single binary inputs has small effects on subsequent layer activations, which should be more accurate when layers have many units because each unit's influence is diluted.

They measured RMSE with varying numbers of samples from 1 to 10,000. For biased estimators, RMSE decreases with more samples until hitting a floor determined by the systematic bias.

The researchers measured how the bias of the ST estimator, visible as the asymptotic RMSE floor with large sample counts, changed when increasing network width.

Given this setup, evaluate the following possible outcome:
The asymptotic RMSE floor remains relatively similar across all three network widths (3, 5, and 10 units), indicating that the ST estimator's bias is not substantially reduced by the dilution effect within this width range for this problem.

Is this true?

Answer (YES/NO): NO